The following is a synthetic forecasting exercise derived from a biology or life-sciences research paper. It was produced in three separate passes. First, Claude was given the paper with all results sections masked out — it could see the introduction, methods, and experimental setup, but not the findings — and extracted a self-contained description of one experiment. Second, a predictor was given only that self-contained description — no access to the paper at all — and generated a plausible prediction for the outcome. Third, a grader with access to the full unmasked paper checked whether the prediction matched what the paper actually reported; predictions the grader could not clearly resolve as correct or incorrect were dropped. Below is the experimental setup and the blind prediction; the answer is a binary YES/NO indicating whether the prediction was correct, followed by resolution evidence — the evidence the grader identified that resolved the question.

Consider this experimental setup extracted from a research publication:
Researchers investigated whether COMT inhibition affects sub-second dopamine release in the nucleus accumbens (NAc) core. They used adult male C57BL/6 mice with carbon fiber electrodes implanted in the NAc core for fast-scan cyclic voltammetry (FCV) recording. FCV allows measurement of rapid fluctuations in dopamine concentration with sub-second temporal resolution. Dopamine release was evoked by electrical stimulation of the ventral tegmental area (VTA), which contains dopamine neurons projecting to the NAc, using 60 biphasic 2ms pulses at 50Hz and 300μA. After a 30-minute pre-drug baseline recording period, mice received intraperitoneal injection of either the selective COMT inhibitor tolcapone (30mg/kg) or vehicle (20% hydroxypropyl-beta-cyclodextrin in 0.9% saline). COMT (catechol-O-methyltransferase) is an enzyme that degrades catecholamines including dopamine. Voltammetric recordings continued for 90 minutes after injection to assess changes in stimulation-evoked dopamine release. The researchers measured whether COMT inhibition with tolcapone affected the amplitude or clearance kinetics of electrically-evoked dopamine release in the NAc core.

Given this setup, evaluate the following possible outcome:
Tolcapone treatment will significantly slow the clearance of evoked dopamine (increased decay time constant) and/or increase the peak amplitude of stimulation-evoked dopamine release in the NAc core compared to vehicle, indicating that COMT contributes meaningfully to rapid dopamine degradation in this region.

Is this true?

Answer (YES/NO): NO